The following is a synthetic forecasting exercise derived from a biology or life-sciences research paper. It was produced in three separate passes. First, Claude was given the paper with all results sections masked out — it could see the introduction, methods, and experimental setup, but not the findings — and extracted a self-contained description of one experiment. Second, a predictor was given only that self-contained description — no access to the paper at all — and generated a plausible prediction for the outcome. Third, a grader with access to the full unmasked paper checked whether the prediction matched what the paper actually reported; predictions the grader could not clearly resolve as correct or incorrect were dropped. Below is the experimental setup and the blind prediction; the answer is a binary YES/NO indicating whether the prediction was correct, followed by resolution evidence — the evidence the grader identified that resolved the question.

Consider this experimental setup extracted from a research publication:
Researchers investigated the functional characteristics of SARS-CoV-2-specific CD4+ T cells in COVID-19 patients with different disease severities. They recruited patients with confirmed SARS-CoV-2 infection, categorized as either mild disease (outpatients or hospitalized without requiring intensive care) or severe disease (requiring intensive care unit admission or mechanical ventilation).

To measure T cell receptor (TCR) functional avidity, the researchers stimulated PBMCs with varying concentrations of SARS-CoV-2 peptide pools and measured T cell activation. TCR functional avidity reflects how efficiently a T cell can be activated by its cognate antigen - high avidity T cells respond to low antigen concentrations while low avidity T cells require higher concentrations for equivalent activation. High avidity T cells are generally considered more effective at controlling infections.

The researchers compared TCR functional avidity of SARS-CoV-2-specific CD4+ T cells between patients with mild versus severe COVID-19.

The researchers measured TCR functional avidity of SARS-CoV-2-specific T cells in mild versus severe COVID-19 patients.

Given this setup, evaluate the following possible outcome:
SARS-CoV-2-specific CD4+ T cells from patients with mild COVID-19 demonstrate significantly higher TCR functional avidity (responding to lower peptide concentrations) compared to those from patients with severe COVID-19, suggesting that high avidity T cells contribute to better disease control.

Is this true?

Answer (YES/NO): YES